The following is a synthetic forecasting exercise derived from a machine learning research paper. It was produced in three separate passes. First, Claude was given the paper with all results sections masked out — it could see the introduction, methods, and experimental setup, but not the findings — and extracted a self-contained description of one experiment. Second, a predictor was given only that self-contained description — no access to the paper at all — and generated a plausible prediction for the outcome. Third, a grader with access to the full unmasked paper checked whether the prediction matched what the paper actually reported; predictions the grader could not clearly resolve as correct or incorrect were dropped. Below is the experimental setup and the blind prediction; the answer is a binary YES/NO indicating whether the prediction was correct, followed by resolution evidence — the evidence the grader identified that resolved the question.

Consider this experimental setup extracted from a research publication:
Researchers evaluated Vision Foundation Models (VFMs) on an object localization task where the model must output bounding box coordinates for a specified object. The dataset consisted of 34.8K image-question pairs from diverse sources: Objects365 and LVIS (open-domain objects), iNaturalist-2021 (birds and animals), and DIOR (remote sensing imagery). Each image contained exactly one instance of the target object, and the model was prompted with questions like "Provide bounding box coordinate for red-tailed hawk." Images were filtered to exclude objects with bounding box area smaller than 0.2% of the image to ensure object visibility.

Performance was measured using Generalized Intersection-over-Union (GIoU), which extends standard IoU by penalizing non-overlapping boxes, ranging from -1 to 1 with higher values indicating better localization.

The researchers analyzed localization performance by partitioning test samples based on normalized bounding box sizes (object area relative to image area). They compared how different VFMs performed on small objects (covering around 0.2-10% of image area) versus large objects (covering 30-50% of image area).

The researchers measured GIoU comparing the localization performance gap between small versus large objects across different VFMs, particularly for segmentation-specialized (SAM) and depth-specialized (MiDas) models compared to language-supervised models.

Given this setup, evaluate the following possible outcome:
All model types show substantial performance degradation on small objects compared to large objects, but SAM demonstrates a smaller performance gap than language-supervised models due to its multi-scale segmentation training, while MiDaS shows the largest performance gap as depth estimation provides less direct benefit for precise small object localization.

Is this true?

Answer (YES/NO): NO